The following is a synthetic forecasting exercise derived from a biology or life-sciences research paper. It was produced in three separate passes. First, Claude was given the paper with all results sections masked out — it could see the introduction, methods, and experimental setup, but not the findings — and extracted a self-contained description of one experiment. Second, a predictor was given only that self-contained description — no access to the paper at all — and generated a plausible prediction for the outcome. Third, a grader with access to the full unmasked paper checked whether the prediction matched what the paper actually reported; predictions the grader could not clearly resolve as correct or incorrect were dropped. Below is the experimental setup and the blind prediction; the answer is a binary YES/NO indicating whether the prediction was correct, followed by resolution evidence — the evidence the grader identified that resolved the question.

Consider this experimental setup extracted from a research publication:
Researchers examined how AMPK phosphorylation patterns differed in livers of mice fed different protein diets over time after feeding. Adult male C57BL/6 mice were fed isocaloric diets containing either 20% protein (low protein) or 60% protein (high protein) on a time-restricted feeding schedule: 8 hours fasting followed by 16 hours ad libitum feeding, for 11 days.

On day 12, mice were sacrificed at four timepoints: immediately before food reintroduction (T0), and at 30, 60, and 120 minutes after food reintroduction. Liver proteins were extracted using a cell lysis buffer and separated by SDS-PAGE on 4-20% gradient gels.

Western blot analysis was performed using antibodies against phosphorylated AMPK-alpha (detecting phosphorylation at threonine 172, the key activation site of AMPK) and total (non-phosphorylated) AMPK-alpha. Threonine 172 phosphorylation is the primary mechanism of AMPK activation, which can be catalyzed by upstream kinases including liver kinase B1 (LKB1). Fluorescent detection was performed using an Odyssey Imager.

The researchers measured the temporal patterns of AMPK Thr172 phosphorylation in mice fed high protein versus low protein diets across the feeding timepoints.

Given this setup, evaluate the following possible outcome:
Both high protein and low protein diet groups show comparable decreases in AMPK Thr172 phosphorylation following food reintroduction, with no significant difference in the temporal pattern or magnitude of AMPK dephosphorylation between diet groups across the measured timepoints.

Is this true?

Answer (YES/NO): NO